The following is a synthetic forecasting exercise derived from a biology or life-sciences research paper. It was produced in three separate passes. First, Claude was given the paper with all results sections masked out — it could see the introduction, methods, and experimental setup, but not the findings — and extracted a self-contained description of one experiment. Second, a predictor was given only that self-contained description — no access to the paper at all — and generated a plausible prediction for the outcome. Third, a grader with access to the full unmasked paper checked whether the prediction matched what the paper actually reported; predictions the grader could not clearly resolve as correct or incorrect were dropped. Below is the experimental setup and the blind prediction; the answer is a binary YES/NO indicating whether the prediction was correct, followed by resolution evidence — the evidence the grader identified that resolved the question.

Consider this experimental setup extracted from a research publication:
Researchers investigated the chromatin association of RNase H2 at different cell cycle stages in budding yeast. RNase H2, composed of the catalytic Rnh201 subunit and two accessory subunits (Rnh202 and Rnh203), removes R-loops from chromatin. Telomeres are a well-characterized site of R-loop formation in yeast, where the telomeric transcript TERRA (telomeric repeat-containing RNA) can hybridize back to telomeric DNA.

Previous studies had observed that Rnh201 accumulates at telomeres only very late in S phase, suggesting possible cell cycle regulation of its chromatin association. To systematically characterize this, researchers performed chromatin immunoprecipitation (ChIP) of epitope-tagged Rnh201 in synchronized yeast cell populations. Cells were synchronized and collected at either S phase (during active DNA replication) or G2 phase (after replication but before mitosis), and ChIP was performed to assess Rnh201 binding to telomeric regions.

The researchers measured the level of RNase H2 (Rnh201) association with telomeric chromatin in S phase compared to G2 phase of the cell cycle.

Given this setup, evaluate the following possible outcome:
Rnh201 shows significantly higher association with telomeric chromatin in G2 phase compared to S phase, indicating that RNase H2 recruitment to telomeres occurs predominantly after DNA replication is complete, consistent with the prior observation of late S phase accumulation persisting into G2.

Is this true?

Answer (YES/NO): YES